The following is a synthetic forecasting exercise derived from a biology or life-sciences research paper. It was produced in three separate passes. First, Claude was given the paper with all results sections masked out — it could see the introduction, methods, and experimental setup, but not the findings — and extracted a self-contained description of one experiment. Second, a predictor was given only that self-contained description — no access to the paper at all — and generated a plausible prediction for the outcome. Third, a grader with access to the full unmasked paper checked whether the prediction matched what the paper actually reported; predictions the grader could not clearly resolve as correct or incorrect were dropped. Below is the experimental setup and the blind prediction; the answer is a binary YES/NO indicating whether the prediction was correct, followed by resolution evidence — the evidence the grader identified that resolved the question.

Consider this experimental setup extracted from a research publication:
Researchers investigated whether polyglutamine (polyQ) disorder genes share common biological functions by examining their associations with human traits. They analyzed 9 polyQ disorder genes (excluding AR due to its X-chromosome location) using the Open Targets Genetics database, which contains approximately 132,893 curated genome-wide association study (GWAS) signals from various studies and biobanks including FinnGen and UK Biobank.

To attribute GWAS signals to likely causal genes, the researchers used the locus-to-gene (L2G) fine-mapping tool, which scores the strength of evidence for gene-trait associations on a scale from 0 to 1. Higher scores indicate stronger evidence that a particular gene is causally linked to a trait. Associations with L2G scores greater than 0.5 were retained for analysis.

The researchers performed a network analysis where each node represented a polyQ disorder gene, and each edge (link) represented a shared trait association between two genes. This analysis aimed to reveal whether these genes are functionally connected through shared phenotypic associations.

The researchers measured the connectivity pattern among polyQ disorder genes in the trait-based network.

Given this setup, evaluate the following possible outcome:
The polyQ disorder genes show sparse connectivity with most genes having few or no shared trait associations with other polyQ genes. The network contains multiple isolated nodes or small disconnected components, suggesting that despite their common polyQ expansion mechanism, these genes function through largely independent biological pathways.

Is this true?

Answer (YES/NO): NO